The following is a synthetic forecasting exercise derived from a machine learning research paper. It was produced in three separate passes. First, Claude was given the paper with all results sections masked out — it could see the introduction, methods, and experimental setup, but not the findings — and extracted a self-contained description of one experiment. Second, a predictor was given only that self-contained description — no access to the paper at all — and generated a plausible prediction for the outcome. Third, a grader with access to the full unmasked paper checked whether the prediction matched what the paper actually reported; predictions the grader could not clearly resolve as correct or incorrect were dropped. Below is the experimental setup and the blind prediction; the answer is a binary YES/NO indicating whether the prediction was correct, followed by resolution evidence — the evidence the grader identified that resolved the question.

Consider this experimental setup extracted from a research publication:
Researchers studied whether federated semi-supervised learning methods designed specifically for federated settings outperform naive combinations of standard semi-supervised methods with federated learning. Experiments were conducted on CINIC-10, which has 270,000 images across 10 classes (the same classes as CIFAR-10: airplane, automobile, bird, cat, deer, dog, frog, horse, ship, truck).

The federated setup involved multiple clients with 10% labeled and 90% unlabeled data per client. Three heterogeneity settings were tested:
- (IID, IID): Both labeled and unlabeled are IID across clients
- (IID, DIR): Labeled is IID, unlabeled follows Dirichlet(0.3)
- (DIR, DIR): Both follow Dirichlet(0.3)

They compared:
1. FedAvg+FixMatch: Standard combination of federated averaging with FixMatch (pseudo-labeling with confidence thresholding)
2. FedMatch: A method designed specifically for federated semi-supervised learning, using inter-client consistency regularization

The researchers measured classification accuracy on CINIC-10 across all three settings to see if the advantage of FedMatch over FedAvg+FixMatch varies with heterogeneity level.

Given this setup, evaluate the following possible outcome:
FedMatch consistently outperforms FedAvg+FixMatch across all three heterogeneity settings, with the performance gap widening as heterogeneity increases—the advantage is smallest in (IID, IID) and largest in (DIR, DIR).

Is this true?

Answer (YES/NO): NO